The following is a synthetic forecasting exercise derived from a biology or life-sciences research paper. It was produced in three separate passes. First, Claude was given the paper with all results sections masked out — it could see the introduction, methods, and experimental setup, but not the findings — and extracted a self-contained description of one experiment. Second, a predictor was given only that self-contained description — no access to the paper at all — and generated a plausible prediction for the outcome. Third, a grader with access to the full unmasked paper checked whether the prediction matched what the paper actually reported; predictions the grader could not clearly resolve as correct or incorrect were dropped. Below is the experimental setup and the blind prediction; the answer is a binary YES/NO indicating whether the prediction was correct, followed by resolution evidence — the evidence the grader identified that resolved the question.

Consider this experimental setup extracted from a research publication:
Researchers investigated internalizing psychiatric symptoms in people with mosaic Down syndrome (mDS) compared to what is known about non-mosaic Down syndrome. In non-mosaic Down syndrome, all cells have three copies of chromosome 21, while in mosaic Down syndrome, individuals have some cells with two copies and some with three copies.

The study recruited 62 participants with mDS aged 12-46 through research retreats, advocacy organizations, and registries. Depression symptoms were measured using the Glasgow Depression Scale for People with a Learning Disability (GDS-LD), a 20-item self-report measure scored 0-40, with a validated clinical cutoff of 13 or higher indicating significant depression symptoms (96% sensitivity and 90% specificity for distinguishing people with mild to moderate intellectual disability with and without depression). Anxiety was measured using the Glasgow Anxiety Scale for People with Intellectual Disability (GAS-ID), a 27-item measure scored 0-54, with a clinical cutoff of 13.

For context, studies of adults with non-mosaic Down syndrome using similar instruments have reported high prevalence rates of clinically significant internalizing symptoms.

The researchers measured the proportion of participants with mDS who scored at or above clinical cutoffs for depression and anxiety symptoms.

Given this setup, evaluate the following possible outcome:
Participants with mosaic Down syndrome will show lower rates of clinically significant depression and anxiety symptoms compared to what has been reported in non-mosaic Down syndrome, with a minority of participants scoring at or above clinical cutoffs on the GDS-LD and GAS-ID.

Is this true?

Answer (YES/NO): NO